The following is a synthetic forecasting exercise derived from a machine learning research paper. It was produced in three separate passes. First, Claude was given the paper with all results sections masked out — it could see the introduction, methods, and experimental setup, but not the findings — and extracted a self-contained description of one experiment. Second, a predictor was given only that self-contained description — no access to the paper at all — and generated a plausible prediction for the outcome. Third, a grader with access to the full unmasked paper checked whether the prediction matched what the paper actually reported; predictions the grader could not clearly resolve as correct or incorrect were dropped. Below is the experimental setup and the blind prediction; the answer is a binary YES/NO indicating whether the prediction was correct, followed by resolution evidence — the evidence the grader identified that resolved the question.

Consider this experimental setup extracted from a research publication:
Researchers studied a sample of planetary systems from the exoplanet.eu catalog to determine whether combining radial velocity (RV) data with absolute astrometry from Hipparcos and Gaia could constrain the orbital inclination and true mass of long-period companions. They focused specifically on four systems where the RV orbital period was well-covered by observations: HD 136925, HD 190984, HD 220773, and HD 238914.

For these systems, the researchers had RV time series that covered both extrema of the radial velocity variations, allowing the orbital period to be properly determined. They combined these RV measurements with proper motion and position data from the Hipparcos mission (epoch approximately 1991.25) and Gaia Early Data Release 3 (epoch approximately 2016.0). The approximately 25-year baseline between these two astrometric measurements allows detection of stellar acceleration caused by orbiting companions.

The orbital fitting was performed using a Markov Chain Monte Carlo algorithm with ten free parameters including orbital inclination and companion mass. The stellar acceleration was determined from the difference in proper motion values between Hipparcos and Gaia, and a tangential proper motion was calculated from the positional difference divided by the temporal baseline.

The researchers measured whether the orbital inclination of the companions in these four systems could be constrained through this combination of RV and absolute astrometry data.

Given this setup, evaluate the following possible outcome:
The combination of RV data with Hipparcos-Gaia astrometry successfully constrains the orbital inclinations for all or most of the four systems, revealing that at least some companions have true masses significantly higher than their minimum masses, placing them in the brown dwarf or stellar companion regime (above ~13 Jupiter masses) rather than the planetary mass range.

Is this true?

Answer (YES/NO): NO